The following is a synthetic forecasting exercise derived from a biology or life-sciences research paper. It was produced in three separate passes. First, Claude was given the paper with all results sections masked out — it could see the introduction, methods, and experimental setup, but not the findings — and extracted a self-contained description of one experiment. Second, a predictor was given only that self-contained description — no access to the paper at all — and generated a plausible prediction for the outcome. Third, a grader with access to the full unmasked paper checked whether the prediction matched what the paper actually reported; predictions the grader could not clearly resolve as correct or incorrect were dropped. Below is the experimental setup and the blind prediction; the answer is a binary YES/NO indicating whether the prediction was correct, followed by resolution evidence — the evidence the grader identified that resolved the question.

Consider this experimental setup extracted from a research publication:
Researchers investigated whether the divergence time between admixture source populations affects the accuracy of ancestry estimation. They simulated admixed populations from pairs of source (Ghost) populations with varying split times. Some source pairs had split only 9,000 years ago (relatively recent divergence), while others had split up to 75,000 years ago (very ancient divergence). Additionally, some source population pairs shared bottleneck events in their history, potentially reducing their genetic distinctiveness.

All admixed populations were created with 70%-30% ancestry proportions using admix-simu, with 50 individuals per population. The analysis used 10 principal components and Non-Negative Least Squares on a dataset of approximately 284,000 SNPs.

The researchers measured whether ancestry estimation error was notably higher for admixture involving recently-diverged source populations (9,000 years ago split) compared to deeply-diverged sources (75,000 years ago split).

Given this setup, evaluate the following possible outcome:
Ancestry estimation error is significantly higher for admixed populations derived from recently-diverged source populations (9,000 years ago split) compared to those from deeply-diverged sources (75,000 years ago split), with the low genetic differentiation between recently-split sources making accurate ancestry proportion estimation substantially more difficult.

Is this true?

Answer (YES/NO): YES